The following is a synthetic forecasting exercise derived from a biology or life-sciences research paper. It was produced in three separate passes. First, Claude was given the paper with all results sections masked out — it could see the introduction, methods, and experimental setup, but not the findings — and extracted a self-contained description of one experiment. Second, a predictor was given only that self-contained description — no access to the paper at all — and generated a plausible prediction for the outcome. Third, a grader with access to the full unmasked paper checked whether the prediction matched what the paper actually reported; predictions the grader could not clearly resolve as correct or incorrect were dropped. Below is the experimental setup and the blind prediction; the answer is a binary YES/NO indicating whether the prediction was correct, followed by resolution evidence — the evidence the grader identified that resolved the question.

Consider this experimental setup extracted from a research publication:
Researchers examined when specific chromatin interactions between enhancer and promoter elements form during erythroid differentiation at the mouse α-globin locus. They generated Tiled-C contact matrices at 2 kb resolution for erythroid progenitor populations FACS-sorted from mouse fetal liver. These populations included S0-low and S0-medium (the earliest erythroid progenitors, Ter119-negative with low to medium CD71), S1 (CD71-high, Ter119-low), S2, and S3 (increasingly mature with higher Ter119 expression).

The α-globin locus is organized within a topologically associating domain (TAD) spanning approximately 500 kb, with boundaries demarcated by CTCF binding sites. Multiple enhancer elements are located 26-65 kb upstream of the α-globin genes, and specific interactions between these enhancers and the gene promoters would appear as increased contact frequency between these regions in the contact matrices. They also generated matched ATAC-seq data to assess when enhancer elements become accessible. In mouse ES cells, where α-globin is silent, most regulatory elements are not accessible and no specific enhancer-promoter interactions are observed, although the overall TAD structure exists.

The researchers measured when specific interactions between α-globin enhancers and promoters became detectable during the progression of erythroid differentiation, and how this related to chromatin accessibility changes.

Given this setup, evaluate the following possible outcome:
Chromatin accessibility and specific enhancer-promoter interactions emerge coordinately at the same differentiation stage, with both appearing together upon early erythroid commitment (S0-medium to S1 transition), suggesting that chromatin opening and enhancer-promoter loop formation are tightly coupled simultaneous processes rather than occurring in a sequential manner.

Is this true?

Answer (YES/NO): NO